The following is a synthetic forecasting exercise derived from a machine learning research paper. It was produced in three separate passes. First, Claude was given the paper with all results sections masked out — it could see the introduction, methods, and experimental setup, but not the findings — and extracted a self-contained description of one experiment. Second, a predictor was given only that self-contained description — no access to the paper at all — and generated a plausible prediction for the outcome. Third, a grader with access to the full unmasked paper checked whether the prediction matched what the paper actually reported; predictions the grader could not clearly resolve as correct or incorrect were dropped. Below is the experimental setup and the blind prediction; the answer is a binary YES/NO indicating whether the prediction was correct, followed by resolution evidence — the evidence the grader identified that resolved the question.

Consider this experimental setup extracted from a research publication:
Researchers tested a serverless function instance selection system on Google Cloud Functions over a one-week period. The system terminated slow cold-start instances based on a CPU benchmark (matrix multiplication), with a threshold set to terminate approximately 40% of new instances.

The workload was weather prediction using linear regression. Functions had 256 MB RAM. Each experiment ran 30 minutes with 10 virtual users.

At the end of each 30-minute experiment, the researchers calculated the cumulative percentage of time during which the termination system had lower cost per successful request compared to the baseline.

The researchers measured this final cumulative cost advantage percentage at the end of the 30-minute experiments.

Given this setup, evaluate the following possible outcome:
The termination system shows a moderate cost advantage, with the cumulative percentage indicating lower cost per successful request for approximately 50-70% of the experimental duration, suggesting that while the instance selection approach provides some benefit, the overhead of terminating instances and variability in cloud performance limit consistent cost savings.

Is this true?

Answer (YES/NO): NO